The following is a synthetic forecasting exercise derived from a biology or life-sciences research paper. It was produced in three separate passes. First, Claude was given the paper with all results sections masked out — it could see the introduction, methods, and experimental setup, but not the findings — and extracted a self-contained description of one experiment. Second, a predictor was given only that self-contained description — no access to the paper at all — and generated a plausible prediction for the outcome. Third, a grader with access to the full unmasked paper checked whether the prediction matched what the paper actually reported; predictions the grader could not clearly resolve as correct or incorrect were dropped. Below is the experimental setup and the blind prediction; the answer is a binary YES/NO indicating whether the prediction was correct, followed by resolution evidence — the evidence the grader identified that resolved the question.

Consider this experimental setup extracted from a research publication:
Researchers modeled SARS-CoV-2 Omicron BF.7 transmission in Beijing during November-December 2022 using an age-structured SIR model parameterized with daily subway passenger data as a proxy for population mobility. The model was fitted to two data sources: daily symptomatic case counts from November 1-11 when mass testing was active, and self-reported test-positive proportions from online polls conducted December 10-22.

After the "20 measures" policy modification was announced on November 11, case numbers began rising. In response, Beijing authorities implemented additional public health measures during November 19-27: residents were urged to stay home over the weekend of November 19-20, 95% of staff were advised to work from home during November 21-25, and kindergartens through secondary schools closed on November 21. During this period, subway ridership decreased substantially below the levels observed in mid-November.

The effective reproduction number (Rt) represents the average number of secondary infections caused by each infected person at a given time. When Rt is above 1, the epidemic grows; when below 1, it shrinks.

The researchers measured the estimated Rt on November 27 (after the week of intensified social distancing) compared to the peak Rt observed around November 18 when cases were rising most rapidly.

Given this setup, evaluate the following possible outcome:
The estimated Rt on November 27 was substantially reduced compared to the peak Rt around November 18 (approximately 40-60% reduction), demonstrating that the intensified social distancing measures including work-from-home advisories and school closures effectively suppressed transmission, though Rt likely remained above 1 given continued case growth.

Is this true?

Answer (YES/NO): NO